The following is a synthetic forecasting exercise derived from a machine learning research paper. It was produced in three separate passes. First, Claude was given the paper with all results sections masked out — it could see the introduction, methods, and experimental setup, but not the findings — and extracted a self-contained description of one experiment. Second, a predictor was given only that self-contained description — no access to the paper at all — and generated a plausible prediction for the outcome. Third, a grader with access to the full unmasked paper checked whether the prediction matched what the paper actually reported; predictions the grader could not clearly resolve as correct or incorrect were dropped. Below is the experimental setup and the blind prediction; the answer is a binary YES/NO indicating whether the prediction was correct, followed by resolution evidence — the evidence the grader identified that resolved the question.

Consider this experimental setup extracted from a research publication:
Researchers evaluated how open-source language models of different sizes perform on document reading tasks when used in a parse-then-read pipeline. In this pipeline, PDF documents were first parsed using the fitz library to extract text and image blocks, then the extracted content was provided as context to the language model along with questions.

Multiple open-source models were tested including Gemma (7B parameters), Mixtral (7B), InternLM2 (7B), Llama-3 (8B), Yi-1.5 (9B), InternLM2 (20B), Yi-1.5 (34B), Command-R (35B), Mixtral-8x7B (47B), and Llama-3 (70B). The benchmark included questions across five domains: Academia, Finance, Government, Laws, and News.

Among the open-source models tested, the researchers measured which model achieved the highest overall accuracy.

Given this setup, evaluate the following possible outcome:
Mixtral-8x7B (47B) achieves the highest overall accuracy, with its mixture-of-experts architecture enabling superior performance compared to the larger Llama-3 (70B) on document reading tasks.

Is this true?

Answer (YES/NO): NO